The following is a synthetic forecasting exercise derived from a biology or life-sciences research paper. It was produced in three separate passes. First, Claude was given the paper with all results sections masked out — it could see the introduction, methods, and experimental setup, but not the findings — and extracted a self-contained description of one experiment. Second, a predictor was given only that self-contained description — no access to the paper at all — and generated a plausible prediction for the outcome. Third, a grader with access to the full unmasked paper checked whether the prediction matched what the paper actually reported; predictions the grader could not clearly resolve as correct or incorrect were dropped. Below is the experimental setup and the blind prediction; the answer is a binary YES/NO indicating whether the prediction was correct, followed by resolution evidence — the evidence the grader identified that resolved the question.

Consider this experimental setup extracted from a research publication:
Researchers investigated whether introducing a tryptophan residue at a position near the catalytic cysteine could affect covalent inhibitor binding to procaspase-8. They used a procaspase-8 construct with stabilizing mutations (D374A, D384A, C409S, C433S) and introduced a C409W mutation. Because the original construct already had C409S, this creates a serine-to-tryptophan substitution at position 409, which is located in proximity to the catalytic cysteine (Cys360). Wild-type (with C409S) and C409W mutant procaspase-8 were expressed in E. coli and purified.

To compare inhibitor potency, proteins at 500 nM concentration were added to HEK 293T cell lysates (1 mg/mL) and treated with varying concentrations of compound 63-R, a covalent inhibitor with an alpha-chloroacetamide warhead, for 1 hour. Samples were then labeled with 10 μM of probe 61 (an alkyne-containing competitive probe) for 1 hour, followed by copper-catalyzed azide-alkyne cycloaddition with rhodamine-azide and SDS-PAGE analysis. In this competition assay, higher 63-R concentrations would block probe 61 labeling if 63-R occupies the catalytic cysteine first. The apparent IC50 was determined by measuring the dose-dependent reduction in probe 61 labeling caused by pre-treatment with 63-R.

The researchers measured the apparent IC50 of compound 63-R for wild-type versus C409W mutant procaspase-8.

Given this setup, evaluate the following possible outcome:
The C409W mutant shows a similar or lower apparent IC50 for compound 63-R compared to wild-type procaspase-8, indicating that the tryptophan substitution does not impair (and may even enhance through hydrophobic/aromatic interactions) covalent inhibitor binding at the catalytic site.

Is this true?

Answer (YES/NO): NO